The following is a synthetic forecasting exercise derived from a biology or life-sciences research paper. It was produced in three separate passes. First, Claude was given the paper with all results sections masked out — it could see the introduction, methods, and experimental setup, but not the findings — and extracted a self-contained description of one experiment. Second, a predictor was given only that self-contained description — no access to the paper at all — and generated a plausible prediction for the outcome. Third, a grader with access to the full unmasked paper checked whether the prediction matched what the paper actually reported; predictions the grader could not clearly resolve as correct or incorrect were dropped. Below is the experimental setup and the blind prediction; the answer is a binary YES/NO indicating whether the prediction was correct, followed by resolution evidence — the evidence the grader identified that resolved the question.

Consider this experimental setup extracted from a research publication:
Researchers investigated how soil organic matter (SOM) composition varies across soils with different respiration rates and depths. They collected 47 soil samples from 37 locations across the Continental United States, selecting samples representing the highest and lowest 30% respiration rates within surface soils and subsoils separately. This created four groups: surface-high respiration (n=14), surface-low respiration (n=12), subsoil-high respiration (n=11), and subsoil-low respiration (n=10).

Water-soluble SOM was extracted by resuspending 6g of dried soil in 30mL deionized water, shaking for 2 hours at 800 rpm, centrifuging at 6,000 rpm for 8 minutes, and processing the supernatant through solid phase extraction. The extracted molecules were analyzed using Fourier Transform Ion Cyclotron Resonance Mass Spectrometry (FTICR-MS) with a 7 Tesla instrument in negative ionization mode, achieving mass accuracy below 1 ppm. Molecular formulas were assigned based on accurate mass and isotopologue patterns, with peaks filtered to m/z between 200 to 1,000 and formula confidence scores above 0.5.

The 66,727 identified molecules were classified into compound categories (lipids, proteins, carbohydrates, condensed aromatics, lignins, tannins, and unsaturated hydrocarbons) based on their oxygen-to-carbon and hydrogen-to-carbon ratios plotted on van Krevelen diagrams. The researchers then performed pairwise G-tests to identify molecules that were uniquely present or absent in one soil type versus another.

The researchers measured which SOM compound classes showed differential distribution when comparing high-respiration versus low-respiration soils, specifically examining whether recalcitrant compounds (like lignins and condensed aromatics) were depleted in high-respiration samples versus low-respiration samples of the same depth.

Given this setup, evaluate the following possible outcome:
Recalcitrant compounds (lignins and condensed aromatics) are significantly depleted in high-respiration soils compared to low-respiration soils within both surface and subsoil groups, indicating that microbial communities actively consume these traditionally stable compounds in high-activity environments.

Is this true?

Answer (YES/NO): NO